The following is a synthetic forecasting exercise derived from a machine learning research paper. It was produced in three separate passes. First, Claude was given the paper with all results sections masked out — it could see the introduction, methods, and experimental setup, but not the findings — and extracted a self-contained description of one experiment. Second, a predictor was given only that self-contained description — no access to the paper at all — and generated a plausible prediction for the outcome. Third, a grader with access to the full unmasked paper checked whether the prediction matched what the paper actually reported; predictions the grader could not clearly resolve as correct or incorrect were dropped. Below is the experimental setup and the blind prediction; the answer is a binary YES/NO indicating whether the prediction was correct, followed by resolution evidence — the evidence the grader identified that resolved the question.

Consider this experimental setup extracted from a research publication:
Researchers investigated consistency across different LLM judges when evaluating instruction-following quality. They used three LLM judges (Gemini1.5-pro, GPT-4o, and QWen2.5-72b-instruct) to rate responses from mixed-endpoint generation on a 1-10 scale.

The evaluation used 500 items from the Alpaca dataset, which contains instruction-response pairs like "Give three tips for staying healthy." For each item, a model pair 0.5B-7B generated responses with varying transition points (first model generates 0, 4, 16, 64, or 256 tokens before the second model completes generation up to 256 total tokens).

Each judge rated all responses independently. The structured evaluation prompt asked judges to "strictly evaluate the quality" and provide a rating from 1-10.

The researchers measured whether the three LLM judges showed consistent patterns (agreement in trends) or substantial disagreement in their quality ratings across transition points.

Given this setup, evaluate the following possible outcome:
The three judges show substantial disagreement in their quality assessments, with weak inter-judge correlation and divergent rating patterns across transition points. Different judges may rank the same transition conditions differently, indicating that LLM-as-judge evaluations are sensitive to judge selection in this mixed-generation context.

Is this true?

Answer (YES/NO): NO